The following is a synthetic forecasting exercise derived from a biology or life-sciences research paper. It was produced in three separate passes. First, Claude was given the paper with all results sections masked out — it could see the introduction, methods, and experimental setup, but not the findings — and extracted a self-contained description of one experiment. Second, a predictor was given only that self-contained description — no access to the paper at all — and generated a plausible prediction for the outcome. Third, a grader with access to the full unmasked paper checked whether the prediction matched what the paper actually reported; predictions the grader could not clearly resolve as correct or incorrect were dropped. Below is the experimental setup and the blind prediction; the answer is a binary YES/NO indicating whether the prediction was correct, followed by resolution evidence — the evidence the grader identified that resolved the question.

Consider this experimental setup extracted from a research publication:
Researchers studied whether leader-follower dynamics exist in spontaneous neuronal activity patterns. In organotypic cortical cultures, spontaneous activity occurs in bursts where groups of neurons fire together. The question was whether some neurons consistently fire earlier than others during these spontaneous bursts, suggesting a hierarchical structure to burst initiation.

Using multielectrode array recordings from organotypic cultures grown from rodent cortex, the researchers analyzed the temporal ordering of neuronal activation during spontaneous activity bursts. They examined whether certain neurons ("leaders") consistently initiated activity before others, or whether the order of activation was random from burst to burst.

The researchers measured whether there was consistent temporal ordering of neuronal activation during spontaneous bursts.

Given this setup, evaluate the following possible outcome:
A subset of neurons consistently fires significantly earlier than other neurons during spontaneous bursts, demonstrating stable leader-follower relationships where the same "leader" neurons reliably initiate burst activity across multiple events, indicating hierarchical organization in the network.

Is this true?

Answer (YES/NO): YES